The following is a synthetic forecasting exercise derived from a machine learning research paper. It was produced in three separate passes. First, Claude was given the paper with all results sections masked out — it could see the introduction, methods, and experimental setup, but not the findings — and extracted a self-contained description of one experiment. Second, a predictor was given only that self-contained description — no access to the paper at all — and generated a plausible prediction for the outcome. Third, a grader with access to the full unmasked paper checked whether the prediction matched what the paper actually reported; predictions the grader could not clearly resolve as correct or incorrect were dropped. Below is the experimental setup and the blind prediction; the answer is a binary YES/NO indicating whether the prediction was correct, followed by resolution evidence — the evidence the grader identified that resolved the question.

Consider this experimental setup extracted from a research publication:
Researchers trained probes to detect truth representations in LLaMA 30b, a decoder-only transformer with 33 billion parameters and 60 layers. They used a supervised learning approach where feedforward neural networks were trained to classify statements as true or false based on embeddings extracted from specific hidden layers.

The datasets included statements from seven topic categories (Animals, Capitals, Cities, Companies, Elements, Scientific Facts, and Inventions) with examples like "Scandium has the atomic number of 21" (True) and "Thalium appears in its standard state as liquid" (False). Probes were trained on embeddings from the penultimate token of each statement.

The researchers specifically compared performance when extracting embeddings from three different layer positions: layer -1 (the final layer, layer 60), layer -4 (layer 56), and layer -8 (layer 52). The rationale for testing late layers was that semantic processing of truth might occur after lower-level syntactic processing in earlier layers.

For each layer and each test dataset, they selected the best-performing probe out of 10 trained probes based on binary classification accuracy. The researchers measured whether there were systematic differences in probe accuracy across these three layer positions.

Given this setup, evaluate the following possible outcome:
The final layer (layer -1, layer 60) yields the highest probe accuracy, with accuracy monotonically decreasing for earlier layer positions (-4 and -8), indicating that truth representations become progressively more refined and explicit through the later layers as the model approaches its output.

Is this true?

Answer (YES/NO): NO